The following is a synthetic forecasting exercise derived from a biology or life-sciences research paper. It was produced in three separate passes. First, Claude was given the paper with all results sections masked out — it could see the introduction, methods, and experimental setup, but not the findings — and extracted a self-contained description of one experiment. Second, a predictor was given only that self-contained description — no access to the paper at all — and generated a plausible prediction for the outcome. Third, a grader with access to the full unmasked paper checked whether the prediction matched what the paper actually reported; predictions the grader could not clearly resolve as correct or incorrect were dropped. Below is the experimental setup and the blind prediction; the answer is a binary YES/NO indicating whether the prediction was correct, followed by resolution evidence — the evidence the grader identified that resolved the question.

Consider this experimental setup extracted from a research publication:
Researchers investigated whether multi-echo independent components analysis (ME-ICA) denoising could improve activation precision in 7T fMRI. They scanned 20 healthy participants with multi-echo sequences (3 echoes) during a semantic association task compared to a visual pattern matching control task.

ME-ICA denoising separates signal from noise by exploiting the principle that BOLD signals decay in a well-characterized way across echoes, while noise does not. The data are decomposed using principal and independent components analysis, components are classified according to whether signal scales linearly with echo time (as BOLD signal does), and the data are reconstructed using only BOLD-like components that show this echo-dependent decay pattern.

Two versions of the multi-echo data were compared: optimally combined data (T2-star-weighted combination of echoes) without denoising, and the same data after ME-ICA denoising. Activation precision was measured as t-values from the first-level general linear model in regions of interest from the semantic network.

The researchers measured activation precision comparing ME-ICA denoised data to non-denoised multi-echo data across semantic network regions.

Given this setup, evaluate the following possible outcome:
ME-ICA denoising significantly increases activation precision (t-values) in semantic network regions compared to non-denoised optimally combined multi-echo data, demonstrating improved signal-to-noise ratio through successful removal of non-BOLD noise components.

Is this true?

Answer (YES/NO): YES